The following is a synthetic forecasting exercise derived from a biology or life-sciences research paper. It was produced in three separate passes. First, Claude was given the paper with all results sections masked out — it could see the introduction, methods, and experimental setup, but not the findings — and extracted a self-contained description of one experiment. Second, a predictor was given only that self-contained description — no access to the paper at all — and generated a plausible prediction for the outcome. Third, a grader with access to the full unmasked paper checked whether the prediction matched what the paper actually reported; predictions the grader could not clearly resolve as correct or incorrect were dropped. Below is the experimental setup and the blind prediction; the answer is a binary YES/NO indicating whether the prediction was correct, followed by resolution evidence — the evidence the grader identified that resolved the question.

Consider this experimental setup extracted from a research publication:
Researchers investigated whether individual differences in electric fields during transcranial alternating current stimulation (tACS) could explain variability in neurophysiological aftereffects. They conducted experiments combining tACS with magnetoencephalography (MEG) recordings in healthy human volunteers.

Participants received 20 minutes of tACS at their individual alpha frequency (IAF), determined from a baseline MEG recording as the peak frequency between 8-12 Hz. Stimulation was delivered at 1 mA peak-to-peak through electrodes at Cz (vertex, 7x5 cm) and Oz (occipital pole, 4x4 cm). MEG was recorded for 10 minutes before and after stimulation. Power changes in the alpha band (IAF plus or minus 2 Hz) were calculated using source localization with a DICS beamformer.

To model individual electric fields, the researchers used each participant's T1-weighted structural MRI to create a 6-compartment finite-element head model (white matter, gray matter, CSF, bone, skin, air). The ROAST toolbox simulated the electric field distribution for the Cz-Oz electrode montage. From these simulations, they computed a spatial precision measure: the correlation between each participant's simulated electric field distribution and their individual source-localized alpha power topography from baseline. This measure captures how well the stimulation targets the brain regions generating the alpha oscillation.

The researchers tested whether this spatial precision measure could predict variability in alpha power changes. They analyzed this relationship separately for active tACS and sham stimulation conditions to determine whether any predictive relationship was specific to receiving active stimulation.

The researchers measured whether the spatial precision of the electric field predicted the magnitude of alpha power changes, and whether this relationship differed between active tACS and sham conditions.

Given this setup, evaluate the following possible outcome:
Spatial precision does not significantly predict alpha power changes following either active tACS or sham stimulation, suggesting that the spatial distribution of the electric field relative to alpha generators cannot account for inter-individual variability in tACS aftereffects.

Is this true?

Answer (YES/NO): NO